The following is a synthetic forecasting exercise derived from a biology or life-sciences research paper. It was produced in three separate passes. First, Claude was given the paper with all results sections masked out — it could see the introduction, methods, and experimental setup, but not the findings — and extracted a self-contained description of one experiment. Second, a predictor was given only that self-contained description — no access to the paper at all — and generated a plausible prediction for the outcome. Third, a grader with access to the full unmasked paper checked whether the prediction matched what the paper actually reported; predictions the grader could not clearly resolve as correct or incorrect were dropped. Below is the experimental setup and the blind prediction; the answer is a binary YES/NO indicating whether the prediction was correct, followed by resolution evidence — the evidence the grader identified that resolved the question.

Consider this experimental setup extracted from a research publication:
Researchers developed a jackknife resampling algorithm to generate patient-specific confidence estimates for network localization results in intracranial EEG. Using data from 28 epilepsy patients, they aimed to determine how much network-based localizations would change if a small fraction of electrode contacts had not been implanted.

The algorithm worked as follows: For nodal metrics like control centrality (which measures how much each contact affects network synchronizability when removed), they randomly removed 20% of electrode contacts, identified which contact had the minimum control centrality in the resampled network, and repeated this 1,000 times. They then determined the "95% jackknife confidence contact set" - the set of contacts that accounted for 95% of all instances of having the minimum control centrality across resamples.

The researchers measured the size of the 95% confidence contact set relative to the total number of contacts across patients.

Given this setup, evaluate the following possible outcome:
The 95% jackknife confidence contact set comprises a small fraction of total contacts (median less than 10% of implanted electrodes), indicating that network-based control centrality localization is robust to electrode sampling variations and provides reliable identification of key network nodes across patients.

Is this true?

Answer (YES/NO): NO